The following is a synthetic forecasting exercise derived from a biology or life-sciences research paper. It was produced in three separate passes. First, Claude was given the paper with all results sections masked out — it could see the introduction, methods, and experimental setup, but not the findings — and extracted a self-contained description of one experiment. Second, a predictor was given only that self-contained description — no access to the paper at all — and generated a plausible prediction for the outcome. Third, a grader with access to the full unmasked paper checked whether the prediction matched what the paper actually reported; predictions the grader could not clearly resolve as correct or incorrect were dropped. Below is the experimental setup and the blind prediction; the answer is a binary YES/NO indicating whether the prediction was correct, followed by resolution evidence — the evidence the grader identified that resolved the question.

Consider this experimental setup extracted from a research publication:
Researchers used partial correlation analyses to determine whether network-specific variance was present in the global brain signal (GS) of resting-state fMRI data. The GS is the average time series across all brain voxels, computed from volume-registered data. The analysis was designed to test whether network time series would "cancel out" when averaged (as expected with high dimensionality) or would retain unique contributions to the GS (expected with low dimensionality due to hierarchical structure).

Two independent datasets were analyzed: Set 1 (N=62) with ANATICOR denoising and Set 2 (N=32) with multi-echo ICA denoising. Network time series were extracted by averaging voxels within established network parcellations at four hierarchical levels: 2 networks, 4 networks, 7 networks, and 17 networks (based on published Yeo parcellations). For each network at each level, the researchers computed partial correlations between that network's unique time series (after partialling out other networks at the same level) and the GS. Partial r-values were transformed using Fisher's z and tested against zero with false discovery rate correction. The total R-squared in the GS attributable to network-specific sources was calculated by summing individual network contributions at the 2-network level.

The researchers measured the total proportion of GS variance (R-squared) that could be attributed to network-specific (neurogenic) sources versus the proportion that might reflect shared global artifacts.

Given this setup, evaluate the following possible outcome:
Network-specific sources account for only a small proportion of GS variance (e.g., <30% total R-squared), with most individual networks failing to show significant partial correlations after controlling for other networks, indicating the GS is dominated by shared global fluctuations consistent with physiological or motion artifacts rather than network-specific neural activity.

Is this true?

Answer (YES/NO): NO